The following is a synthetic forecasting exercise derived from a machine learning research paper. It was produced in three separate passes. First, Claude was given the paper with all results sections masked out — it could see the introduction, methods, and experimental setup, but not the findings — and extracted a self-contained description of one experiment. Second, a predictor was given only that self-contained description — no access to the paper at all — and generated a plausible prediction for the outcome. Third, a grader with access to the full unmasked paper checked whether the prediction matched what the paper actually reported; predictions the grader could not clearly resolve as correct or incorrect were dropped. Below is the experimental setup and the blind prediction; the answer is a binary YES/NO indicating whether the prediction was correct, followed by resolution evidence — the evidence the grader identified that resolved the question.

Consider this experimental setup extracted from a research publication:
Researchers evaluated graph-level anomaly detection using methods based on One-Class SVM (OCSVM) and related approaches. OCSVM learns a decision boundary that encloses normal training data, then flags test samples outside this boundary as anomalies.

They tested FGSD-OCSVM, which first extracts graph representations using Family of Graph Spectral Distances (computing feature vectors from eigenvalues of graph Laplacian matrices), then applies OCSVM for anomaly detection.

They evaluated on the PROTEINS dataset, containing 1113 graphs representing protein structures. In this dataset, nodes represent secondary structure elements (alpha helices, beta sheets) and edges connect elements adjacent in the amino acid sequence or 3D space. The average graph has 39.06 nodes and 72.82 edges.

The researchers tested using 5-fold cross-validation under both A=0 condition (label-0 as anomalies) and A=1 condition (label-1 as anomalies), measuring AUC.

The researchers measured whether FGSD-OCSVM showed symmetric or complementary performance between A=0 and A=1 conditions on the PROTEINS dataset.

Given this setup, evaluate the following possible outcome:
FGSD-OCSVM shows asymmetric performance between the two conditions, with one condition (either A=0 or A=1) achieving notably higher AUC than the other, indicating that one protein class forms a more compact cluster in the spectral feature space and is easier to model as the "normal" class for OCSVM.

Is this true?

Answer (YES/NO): YES